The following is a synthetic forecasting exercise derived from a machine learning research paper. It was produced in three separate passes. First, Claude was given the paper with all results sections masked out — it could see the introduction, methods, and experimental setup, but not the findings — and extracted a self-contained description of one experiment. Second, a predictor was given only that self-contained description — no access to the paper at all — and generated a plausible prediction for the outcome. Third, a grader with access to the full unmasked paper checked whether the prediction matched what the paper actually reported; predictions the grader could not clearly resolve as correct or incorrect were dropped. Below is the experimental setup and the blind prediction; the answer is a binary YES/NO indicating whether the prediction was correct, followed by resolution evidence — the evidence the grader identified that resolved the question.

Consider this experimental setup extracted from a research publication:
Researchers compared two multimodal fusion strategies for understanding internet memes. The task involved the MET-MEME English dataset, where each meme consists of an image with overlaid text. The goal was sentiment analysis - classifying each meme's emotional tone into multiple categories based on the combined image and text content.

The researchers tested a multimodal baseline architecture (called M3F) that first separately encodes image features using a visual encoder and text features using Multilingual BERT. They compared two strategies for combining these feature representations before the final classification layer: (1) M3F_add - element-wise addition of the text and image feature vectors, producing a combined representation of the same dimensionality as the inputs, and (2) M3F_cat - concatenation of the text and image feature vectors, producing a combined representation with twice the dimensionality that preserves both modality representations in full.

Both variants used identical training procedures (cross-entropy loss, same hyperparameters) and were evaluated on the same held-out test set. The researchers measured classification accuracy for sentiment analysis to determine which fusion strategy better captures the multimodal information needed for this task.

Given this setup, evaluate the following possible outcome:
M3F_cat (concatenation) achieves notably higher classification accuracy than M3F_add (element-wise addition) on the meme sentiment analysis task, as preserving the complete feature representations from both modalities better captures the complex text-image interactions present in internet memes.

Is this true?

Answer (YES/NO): NO